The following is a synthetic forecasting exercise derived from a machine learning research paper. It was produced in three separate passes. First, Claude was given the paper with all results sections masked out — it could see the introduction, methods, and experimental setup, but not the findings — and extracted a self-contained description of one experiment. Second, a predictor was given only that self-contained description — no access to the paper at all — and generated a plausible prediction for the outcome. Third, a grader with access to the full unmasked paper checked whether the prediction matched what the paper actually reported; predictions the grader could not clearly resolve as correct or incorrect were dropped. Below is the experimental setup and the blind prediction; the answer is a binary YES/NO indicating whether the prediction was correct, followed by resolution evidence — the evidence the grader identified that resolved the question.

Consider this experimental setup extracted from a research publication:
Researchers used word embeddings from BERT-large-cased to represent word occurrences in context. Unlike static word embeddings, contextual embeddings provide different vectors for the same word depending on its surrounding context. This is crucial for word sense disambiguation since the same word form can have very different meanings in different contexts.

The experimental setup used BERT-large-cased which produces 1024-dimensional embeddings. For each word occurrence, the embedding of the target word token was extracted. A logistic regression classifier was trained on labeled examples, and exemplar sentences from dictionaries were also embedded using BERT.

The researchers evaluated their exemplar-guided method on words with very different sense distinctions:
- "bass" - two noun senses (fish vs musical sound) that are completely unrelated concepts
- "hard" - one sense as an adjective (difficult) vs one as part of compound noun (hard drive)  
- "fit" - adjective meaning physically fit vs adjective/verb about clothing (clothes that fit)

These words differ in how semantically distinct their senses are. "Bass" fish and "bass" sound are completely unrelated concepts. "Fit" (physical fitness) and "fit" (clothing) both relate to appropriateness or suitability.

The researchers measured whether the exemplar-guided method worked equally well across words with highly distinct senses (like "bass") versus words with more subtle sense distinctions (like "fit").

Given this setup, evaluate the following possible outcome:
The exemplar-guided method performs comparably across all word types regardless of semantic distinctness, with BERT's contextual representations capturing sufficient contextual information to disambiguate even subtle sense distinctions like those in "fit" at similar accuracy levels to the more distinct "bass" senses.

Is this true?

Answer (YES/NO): NO